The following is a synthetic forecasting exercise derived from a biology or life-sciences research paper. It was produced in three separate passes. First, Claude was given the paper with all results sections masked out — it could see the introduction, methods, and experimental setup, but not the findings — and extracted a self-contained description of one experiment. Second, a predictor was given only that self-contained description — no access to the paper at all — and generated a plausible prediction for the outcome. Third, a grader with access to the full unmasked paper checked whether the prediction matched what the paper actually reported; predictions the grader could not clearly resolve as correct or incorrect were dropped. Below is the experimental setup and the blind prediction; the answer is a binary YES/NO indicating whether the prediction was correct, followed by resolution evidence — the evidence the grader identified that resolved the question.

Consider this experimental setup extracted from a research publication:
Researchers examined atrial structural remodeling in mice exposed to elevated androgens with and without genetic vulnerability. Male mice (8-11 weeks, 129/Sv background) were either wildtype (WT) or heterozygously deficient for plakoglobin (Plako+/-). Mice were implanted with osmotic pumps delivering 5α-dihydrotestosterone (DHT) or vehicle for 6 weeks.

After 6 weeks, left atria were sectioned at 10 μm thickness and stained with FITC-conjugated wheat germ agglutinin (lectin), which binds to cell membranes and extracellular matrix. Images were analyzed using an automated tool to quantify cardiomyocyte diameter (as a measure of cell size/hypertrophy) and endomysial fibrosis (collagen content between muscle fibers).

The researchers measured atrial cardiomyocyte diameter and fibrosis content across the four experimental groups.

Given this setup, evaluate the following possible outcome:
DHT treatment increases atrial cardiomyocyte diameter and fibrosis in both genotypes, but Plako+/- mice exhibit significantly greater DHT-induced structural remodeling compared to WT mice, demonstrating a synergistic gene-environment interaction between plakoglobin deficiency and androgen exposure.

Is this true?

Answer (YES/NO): NO